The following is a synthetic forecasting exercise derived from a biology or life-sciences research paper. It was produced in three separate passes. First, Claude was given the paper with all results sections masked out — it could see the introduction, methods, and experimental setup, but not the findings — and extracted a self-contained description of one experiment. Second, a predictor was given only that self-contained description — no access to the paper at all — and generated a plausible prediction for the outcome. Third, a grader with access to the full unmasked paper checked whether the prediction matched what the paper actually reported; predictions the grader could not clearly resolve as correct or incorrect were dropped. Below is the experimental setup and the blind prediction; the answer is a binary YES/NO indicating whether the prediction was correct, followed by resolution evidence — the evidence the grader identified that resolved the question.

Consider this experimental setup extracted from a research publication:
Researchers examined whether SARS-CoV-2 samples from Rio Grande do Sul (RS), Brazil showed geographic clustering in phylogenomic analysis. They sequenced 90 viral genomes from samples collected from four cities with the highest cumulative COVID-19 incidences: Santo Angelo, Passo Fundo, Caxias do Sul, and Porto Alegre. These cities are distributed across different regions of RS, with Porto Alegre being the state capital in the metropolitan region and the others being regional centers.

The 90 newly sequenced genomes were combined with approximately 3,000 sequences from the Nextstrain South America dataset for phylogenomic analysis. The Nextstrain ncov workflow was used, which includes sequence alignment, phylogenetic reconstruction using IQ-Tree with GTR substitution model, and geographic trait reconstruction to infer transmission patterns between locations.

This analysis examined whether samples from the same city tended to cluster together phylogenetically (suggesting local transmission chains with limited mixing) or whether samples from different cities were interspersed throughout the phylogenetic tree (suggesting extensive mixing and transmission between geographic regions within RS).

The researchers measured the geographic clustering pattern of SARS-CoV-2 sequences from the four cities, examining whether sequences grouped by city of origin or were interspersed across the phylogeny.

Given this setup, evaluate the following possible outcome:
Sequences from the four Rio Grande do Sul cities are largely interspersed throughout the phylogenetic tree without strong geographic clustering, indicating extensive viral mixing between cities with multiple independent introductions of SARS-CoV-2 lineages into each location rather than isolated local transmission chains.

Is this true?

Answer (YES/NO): YES